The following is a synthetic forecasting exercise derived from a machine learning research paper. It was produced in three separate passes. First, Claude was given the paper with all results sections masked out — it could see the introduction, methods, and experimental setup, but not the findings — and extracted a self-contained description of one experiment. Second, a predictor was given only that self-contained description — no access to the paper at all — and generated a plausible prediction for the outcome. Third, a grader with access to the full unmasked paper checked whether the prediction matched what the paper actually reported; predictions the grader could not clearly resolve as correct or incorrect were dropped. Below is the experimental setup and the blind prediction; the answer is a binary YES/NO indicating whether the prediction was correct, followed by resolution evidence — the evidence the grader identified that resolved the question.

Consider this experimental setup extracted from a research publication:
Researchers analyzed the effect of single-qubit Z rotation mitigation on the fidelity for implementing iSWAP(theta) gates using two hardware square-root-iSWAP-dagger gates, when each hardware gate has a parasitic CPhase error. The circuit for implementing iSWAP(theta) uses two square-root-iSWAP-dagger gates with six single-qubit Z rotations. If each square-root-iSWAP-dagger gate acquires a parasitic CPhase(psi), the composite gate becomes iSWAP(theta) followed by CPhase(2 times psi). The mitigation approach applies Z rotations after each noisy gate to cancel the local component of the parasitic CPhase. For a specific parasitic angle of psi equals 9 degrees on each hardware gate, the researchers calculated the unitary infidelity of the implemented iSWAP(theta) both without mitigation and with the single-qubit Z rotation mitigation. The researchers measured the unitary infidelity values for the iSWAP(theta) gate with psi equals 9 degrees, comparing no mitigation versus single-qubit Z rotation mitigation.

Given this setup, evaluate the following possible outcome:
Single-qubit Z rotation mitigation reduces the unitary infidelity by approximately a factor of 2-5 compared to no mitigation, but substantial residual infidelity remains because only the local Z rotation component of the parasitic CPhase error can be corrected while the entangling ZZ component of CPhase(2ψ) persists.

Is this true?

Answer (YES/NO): YES